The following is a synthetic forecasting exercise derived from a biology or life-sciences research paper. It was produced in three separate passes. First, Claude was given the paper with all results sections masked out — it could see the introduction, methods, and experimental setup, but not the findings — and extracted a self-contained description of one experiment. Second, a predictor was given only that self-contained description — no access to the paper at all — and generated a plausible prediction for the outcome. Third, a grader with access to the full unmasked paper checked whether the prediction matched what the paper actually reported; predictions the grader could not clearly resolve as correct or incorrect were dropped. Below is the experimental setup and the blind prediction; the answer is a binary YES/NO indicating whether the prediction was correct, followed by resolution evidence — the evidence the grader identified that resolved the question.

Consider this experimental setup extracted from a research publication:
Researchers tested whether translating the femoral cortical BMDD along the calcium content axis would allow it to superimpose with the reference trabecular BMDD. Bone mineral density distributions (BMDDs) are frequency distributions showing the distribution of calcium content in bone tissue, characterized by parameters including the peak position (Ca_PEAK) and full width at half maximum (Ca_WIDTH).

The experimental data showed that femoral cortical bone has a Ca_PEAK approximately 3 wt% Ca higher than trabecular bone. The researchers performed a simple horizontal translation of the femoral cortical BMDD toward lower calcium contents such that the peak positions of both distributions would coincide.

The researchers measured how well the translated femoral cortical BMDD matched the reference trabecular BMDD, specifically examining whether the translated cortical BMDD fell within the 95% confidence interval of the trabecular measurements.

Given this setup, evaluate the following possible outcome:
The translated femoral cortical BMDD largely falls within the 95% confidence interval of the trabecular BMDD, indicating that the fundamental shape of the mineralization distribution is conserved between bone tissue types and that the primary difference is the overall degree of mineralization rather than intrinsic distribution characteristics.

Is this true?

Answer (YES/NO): YES